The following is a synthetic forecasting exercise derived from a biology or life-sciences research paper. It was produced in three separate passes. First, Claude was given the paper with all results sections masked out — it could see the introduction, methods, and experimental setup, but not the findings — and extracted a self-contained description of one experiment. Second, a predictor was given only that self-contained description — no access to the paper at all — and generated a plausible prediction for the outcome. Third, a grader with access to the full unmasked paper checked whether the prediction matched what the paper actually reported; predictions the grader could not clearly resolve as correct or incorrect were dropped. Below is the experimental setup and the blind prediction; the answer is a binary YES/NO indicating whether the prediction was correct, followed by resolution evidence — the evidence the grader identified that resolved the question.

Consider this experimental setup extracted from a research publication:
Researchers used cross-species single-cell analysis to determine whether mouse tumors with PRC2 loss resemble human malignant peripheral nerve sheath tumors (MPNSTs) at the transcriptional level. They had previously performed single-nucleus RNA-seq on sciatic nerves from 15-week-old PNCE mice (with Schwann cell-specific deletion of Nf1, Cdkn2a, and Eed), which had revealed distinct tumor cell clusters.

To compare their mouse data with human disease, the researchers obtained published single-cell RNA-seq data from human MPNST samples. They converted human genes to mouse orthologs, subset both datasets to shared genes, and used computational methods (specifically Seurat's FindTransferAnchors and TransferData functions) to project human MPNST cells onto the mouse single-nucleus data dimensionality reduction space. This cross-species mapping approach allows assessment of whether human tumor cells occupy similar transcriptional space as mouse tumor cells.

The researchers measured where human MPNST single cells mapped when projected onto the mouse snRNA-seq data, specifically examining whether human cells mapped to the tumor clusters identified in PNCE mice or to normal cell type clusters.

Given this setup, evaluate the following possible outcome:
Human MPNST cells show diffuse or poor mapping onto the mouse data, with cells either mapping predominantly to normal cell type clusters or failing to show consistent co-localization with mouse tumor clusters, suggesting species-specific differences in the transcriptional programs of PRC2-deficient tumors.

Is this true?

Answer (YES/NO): NO